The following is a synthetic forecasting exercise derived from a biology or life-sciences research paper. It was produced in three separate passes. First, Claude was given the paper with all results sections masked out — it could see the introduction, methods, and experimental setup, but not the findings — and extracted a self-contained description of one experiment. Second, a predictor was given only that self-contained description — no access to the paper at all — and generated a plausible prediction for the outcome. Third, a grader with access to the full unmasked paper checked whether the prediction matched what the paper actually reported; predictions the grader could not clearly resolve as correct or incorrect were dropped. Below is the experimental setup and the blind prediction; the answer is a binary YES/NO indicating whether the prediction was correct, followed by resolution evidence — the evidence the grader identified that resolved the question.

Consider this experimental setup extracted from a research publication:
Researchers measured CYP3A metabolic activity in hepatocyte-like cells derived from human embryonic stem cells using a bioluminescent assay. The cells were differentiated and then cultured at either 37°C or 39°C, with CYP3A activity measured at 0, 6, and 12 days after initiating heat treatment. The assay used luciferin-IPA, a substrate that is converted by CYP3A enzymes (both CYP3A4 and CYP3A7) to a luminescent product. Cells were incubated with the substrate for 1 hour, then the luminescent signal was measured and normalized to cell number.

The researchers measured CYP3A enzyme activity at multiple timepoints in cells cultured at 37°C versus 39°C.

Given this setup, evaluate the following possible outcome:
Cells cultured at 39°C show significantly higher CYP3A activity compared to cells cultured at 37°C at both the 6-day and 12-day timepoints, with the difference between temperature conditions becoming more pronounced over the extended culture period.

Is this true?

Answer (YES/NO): YES